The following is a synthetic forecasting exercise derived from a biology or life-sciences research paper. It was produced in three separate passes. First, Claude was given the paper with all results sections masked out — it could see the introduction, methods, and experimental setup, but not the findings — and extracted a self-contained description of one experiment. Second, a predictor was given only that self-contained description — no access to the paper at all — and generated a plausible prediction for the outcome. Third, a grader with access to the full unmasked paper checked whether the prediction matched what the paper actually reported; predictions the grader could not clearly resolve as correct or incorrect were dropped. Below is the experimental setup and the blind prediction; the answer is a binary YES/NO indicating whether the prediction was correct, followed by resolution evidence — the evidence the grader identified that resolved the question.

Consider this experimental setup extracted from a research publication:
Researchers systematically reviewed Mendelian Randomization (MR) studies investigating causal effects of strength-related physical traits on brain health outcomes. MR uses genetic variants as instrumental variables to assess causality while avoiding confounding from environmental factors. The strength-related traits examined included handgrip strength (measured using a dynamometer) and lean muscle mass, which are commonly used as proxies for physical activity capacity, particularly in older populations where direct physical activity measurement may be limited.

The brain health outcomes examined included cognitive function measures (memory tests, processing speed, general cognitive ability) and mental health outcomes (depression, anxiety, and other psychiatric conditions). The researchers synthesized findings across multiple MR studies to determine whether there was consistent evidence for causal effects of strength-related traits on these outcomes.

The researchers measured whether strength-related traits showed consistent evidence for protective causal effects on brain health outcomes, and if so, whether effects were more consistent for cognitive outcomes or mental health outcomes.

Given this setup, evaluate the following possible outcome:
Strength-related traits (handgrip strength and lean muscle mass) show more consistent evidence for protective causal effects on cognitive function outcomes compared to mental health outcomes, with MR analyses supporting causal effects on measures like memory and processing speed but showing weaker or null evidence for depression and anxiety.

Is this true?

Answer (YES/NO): NO